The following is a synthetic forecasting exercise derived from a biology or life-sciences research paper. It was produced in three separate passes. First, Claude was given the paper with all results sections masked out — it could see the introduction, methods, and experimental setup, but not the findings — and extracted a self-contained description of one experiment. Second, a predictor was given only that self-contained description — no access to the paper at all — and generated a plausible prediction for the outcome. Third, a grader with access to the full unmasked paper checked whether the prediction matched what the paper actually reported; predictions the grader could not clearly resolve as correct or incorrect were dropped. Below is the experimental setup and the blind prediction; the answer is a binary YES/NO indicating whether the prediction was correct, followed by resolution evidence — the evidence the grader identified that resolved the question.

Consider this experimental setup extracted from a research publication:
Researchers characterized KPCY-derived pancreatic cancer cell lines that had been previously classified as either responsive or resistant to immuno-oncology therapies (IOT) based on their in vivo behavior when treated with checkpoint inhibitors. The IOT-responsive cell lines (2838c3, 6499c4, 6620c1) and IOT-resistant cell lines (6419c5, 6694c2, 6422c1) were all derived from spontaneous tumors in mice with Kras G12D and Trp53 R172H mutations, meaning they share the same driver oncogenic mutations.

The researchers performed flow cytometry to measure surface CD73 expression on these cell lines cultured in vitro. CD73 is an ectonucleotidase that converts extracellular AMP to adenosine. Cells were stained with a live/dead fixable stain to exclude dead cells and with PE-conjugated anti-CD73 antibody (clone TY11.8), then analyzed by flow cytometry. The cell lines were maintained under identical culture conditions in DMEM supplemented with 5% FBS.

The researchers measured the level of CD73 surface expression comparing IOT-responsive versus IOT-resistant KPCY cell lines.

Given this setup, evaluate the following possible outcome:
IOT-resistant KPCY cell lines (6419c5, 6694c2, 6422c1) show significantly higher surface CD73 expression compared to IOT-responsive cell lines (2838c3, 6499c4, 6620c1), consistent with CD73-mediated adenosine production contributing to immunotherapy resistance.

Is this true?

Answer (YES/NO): NO